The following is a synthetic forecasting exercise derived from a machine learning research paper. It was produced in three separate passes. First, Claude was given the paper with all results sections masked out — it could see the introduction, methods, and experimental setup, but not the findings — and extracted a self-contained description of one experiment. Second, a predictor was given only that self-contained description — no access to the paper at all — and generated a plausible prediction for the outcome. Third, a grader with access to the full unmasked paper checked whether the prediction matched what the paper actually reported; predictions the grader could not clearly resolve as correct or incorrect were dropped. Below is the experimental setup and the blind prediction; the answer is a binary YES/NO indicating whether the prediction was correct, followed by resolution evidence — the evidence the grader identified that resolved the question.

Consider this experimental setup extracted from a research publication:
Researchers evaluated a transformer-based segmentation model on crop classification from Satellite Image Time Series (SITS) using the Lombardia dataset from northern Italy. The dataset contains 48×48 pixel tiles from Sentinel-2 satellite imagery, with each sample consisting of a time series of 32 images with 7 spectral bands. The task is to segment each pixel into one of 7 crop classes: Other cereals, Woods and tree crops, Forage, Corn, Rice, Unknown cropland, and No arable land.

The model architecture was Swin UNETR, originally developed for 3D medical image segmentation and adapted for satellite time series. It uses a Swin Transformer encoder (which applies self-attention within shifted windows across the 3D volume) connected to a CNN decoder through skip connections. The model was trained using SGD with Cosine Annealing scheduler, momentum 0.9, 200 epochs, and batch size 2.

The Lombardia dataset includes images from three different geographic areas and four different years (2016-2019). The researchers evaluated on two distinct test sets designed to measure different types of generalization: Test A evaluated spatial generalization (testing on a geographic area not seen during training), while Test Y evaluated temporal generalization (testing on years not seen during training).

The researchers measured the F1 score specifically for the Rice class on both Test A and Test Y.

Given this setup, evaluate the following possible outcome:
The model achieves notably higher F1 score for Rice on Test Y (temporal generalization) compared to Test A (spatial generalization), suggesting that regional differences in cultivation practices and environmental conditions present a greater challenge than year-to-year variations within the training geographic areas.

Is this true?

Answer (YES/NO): YES